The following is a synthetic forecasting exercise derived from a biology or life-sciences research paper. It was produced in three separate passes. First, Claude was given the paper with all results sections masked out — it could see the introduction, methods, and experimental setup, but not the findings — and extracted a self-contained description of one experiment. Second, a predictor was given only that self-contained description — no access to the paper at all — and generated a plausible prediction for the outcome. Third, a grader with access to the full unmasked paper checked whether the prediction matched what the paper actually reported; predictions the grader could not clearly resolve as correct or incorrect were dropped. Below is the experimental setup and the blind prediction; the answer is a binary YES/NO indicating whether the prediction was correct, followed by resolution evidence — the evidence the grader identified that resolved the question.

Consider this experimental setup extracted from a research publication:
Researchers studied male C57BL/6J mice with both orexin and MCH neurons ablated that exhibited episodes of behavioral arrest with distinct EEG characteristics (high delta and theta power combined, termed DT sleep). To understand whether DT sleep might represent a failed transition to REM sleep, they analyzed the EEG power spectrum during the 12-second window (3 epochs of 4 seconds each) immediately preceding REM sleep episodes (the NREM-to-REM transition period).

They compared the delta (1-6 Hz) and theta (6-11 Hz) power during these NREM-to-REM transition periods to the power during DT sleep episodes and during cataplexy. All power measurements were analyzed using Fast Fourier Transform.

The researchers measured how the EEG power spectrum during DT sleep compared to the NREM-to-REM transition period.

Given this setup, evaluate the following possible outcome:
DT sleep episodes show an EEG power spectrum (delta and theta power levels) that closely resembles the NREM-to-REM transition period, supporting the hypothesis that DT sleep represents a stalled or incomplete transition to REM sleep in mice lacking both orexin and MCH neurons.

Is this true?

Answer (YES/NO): YES